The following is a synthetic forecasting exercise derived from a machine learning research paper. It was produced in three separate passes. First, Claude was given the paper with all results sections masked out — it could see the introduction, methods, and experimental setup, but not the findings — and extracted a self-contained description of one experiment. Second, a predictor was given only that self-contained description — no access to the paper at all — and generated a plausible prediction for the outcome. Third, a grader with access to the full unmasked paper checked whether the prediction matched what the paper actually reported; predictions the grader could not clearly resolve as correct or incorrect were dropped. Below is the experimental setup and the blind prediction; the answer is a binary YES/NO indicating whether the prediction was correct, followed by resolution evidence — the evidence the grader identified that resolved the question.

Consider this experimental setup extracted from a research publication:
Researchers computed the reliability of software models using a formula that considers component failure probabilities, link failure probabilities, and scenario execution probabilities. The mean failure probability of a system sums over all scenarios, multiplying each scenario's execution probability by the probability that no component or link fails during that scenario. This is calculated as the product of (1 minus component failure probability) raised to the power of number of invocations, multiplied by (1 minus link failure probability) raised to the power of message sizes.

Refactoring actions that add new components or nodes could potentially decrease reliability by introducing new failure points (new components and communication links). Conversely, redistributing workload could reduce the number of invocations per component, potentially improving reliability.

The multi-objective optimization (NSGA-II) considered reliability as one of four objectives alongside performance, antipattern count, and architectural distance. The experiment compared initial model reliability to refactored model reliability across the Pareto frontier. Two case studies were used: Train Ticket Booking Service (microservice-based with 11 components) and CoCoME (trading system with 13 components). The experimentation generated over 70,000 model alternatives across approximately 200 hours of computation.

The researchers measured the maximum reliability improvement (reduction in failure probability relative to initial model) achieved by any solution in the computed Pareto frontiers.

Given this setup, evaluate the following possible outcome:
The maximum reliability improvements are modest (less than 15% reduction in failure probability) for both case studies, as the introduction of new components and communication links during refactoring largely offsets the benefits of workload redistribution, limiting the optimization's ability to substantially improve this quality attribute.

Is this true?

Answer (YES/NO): NO